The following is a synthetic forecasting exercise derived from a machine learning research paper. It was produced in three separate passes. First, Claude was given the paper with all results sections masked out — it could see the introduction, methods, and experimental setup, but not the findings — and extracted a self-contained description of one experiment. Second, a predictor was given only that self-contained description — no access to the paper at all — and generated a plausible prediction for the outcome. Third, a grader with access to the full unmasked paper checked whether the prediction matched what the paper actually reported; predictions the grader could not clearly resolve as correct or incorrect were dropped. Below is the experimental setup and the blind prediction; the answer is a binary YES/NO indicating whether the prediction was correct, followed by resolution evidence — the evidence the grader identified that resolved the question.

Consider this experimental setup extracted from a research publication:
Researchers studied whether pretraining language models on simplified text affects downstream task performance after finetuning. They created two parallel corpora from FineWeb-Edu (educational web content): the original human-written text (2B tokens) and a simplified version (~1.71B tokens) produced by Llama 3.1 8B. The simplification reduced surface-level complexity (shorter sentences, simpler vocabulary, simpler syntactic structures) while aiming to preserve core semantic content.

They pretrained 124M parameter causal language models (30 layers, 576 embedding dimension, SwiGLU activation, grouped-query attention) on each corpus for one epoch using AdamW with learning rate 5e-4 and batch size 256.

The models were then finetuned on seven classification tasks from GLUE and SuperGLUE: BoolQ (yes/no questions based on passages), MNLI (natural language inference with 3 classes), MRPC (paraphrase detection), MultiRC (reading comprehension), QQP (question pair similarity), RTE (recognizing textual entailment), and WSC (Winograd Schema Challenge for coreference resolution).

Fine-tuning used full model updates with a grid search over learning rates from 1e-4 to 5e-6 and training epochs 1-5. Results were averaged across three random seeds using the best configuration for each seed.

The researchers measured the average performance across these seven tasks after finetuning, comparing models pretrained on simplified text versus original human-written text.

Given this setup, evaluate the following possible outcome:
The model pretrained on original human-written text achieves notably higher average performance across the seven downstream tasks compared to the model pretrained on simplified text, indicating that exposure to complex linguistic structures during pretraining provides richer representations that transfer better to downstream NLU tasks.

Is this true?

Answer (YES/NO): NO